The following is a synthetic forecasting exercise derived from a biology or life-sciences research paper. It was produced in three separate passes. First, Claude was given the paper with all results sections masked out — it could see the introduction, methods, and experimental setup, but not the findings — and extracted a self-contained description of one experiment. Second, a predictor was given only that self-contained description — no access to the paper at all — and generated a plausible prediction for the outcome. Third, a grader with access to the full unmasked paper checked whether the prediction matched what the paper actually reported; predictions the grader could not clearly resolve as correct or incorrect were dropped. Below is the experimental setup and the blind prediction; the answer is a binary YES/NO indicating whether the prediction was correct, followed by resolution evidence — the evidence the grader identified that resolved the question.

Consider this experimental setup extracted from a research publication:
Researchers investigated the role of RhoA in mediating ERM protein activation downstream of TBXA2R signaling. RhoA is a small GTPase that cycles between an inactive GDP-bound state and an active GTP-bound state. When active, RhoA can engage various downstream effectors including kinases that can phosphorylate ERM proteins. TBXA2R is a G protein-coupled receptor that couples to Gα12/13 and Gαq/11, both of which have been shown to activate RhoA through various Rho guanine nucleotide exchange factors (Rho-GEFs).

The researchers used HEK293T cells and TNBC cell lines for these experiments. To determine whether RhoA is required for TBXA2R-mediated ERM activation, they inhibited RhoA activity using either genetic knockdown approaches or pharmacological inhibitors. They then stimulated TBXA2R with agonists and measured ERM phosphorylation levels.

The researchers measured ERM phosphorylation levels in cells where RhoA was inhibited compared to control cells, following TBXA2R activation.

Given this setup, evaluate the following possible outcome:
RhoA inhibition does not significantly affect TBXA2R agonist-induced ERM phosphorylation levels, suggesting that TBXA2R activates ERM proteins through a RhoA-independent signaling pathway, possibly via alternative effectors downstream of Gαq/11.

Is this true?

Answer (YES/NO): NO